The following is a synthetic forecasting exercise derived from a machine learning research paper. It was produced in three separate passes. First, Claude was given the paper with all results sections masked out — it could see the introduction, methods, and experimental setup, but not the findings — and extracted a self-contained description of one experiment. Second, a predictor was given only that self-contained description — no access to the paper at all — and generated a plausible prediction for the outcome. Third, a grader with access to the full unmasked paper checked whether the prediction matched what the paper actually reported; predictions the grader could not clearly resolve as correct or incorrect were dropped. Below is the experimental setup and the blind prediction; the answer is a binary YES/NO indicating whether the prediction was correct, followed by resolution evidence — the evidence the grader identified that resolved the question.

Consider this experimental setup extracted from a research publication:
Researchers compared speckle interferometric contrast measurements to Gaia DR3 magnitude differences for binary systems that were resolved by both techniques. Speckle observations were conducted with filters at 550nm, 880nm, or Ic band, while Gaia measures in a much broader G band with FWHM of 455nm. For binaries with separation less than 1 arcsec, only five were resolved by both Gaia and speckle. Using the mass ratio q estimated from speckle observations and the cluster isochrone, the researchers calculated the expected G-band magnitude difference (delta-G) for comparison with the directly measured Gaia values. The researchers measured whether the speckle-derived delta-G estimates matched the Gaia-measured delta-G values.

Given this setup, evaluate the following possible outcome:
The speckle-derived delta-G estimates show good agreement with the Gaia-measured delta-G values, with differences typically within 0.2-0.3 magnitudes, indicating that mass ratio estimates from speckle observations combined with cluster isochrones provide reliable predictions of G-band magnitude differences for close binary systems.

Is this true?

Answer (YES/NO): YES